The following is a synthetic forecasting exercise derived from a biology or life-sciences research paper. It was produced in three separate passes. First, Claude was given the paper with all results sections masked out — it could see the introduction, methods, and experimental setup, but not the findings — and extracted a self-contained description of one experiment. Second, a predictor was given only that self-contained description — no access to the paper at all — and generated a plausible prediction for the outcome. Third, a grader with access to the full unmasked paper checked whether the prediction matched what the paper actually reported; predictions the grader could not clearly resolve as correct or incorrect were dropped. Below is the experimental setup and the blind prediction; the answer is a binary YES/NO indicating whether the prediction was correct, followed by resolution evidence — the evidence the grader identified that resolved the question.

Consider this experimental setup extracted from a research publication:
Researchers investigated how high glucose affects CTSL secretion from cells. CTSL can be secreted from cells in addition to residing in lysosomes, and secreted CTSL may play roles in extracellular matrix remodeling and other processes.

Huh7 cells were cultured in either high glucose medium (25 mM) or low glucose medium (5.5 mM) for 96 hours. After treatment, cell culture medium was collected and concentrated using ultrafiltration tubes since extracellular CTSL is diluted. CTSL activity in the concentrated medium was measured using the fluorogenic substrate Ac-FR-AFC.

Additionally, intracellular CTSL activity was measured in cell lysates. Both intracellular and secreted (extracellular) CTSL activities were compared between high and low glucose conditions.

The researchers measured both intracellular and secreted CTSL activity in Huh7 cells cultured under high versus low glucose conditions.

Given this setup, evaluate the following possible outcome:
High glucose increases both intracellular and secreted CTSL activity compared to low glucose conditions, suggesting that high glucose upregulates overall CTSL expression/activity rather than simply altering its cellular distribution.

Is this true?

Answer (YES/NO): NO